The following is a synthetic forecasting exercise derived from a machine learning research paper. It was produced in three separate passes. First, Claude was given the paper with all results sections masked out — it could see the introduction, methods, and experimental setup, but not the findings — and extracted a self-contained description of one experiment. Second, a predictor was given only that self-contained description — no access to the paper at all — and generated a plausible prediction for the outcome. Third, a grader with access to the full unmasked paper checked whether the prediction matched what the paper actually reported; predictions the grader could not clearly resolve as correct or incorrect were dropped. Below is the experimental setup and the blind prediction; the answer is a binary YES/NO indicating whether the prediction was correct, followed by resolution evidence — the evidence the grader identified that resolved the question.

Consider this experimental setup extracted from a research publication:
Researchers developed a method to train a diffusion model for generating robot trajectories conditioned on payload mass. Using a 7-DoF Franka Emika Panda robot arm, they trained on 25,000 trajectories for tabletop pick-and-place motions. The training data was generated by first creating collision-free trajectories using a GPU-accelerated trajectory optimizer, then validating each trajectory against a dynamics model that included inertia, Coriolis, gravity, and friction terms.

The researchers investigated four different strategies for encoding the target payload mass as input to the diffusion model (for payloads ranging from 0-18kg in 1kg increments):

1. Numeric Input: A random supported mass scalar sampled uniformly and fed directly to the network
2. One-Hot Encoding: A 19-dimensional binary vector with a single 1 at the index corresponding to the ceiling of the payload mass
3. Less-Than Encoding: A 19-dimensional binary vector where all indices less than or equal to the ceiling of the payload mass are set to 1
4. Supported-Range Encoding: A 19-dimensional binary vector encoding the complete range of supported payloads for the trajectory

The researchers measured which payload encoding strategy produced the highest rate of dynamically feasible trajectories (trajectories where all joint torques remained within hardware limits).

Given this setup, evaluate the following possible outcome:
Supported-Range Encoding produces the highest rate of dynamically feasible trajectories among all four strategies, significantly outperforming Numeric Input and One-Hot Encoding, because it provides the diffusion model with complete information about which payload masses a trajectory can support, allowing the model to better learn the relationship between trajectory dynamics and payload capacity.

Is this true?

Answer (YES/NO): NO